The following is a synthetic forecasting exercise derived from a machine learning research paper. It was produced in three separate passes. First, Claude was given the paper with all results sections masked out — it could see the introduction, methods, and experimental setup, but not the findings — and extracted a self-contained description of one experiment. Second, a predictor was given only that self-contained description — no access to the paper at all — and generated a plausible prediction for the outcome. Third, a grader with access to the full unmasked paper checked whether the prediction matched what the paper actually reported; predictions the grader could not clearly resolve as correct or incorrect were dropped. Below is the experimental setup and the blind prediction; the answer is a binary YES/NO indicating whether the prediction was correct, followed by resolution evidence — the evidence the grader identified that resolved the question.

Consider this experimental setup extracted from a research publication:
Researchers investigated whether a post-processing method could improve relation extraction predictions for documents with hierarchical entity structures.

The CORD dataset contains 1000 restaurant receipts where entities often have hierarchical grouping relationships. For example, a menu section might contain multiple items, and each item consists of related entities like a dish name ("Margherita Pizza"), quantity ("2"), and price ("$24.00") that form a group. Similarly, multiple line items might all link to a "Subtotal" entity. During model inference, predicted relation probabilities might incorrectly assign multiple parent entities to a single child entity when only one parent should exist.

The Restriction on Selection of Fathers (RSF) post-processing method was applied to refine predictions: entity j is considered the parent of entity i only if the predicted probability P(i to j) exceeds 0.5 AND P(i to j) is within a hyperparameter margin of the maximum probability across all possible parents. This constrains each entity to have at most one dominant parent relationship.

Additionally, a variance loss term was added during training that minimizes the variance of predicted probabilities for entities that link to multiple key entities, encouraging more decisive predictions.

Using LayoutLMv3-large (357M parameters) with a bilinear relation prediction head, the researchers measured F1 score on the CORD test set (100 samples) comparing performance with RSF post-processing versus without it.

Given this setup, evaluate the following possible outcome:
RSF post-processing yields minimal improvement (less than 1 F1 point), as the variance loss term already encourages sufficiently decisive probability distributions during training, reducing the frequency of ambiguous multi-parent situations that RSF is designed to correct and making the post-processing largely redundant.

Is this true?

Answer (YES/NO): NO